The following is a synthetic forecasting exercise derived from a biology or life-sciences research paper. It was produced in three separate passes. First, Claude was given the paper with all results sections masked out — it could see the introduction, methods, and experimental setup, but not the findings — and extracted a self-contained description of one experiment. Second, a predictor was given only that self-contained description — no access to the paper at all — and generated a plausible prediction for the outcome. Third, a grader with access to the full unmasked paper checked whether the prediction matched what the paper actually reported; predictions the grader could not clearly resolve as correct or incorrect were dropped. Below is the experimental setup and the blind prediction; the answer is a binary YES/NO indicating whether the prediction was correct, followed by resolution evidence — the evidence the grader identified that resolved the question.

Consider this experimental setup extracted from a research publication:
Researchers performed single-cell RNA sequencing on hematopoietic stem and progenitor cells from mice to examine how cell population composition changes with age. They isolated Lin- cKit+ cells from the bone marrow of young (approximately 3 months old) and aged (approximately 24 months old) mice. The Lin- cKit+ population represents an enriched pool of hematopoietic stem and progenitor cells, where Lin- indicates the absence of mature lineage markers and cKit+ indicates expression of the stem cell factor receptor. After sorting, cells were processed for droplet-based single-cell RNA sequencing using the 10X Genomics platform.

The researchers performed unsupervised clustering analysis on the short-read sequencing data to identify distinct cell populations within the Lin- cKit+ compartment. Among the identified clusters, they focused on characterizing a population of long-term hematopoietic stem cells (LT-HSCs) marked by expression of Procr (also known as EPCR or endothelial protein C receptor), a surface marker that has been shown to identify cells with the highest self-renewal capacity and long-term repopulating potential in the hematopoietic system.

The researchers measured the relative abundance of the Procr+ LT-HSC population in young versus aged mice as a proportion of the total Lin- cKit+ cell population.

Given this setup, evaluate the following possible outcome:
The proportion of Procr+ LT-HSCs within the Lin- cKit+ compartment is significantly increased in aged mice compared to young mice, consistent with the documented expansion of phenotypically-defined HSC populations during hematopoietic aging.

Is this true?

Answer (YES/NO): YES